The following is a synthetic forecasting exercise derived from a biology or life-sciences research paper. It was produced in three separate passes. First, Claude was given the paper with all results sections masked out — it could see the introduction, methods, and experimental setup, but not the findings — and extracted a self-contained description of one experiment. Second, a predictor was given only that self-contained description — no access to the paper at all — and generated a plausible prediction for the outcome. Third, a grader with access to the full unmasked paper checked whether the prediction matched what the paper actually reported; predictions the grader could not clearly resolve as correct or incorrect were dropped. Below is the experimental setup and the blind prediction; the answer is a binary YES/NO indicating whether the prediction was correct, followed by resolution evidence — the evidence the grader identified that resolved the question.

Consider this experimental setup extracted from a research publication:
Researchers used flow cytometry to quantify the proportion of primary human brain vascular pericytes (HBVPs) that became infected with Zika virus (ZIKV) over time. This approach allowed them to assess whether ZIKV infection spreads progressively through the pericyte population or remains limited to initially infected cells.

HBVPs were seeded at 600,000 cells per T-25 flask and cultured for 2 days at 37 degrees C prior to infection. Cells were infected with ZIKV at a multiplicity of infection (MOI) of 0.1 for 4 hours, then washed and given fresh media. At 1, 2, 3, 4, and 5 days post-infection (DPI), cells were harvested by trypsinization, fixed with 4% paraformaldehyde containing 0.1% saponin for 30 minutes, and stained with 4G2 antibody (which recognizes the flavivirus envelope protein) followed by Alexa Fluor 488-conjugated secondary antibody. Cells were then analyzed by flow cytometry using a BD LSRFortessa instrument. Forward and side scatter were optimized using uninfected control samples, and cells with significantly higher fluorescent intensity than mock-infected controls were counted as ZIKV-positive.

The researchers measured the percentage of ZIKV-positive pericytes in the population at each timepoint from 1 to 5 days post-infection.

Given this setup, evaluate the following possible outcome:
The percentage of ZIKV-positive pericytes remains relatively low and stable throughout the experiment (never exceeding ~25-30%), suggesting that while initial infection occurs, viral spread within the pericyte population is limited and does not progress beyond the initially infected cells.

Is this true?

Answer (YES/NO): NO